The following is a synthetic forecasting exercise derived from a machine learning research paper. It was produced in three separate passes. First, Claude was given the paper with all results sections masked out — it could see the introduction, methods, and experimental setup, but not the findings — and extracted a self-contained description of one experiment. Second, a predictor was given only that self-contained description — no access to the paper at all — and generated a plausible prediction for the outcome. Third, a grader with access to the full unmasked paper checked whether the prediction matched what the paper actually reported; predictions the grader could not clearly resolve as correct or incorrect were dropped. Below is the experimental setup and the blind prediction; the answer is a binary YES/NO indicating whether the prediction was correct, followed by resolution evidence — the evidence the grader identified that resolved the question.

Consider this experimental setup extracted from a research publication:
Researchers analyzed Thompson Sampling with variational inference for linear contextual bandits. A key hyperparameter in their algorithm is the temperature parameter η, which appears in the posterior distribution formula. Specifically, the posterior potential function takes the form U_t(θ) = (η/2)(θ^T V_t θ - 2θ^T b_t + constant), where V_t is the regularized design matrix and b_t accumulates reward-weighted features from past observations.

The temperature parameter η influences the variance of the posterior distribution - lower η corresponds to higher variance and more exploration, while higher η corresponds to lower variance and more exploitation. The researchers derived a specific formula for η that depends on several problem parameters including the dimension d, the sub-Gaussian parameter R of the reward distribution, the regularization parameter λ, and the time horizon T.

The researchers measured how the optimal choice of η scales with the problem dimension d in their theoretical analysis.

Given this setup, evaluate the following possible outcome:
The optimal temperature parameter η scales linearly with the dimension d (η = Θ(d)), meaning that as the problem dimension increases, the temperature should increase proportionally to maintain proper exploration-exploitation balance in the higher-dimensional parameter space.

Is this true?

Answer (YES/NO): NO